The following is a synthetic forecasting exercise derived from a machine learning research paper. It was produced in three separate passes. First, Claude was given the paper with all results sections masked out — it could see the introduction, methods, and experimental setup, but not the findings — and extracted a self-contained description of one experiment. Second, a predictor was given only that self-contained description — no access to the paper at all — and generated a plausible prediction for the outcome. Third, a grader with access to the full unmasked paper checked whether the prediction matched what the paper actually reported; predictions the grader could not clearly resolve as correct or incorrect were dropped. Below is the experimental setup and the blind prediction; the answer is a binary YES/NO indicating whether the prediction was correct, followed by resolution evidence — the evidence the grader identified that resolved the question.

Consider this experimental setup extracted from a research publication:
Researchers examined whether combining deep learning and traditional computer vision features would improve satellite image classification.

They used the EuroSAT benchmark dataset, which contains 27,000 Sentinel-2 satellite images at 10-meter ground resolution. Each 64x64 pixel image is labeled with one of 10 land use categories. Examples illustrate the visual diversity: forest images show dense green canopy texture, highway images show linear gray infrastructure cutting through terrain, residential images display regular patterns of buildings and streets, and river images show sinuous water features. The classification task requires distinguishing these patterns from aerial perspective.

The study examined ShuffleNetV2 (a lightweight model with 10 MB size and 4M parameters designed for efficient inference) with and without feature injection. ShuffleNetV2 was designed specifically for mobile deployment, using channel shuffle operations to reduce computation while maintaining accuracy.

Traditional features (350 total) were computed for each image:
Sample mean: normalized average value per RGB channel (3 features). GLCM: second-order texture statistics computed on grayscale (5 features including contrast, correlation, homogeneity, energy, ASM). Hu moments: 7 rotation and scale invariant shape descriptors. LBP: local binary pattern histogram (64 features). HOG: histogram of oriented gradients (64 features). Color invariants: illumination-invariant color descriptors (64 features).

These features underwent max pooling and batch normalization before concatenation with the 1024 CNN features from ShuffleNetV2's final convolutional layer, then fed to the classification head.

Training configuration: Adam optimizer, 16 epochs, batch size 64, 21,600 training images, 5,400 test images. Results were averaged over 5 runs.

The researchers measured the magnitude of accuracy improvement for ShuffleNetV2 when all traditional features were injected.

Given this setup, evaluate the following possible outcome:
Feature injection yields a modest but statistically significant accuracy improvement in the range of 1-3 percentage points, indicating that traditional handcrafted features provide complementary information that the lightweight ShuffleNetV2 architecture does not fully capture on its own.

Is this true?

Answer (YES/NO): NO